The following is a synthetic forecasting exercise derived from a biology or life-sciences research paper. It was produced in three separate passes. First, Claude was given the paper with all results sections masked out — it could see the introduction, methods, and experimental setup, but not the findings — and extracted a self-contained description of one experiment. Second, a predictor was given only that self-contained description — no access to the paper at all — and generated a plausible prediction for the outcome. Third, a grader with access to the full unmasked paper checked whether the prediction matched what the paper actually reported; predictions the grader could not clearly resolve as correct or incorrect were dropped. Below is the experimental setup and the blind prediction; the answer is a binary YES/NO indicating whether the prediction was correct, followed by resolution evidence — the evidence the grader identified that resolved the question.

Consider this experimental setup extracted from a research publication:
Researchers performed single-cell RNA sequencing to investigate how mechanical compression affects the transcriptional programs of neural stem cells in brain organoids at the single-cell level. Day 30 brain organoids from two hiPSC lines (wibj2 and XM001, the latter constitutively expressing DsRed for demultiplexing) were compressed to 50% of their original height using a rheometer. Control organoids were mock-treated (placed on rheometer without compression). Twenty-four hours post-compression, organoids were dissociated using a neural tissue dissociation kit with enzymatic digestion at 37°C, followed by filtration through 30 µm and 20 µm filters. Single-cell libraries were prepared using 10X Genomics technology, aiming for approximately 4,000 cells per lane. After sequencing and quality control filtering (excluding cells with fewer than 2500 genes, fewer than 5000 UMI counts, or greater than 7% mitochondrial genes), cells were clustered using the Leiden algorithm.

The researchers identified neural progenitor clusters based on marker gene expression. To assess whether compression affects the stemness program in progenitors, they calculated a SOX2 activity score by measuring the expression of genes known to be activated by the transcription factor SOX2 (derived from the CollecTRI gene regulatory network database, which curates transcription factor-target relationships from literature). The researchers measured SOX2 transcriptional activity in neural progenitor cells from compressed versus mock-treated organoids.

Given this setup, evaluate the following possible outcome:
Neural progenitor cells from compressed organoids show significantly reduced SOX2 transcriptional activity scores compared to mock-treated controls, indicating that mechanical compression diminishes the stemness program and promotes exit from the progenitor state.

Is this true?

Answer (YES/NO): NO